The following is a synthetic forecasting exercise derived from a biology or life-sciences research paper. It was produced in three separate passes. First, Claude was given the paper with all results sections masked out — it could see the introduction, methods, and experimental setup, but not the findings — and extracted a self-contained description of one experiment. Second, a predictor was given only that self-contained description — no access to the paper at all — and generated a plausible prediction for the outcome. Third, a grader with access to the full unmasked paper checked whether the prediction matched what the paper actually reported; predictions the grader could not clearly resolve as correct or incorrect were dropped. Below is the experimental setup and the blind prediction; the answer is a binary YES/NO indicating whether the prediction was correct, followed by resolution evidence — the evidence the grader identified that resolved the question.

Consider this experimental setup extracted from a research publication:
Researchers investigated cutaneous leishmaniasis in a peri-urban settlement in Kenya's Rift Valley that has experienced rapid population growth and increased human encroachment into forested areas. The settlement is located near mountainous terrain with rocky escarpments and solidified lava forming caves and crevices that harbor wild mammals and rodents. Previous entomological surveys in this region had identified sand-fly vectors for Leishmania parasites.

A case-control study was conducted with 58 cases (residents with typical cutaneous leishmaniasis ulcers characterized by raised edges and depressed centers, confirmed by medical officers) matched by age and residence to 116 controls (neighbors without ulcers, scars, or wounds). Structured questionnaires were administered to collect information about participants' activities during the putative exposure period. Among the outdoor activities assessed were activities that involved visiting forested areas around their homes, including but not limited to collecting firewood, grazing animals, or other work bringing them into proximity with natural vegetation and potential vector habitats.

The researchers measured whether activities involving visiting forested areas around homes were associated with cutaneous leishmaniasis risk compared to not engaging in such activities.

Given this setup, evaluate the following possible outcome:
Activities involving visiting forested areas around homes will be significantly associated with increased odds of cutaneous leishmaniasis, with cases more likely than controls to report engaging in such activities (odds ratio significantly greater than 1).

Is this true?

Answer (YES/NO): YES